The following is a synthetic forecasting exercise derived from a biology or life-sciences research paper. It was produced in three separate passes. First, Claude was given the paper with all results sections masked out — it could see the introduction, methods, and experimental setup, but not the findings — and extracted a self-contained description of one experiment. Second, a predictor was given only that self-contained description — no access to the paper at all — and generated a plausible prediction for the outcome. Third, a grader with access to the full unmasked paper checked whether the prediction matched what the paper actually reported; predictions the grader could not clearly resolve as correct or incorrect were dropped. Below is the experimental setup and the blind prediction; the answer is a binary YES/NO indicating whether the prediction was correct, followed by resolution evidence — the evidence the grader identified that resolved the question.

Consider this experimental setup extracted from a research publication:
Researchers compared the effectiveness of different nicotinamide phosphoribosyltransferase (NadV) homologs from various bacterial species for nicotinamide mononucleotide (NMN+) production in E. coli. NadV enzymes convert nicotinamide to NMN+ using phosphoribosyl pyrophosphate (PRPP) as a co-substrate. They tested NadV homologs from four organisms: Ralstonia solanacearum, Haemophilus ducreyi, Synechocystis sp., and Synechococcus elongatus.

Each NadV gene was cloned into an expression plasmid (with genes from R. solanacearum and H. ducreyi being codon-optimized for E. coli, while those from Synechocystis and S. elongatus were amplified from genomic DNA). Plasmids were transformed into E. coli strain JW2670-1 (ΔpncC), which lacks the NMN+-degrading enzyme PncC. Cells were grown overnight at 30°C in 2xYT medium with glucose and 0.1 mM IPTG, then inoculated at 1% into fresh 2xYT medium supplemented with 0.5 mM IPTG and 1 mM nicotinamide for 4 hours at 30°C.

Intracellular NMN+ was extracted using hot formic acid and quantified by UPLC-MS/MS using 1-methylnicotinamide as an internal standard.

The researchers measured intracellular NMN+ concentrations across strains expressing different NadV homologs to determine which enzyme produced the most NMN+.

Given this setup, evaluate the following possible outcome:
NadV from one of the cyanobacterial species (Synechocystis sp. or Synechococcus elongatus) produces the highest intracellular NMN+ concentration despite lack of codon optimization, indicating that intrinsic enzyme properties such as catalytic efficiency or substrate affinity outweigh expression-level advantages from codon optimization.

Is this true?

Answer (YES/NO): NO